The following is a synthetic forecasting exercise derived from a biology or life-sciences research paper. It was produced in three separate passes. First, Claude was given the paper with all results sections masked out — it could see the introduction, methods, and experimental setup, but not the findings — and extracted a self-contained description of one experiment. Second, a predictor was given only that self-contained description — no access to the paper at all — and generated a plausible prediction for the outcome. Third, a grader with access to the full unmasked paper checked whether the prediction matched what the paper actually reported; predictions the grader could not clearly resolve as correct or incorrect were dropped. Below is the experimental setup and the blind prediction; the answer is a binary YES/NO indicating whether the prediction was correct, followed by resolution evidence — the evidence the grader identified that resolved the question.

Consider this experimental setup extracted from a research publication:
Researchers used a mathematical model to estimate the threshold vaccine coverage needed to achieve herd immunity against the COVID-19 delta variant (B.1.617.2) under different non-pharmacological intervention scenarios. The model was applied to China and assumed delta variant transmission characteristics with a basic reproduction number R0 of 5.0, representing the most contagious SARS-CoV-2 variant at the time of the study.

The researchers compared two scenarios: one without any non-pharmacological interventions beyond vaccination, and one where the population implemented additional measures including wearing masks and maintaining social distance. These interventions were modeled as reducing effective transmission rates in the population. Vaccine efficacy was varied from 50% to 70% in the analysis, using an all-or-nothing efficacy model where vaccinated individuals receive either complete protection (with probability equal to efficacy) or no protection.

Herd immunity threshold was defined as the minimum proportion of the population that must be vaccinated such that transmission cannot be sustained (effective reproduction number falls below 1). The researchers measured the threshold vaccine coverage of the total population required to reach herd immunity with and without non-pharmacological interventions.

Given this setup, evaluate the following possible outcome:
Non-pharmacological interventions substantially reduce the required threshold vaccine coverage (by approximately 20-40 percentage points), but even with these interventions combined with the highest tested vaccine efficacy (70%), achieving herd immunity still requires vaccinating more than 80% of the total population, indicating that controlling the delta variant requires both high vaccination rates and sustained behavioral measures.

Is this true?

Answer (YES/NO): NO